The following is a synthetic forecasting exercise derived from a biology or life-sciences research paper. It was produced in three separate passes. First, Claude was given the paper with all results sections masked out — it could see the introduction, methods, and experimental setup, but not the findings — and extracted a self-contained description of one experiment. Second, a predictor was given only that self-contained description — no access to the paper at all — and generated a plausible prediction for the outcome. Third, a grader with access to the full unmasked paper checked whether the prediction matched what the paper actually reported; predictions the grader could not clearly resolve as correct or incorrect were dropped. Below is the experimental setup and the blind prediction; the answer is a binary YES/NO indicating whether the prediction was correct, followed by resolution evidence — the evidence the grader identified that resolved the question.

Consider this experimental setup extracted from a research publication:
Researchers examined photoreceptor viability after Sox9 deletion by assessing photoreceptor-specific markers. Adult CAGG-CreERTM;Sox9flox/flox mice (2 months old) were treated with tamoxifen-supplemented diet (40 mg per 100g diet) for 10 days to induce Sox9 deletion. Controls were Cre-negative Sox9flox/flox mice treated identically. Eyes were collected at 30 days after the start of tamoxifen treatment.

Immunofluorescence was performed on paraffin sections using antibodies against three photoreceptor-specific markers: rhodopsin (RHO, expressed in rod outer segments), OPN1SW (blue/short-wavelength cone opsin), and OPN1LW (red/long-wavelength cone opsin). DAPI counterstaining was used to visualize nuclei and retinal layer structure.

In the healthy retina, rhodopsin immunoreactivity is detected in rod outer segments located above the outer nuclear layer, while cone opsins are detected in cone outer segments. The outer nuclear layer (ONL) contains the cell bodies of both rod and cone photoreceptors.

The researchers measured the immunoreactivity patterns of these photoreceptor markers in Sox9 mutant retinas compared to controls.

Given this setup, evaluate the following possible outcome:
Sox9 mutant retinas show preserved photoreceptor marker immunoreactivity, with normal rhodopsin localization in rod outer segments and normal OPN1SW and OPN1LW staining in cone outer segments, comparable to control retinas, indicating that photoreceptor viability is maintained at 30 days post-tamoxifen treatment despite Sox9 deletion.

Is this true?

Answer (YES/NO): NO